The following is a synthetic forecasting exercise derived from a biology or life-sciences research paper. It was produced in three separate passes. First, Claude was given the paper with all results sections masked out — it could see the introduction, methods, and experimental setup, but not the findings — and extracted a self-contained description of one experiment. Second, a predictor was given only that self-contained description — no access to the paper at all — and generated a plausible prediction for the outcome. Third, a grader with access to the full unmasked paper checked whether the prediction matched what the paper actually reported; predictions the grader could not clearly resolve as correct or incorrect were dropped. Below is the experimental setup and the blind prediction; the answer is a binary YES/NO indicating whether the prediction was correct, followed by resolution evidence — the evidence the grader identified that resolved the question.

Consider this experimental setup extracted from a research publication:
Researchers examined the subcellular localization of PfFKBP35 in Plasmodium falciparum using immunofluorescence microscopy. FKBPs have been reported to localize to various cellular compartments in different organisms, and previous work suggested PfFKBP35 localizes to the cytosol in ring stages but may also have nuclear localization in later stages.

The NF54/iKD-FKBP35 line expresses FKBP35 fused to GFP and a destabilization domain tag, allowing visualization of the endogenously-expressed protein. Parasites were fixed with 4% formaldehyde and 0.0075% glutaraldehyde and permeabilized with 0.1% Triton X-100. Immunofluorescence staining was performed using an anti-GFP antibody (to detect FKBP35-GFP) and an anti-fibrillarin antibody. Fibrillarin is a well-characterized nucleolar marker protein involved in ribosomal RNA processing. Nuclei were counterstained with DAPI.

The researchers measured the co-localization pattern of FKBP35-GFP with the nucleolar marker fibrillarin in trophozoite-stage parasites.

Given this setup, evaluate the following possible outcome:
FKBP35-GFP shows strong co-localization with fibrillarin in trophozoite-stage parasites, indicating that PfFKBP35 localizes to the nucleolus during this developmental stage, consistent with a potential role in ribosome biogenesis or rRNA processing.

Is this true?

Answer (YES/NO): NO